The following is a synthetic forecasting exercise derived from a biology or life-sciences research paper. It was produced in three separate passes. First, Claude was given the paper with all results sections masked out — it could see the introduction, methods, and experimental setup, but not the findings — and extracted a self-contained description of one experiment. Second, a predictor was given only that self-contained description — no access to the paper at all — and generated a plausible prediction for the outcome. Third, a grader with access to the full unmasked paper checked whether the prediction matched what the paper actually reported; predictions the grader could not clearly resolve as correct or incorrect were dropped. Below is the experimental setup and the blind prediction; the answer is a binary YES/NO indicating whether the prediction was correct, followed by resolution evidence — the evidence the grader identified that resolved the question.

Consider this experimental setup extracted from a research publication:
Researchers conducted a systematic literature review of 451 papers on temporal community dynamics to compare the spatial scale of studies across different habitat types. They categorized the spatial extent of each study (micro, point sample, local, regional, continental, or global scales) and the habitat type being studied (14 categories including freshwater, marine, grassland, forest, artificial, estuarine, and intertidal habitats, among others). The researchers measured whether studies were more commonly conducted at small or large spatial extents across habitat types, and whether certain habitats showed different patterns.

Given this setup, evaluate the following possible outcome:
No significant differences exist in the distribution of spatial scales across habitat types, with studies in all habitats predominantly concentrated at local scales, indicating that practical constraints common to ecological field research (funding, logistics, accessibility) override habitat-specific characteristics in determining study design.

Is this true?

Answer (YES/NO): NO